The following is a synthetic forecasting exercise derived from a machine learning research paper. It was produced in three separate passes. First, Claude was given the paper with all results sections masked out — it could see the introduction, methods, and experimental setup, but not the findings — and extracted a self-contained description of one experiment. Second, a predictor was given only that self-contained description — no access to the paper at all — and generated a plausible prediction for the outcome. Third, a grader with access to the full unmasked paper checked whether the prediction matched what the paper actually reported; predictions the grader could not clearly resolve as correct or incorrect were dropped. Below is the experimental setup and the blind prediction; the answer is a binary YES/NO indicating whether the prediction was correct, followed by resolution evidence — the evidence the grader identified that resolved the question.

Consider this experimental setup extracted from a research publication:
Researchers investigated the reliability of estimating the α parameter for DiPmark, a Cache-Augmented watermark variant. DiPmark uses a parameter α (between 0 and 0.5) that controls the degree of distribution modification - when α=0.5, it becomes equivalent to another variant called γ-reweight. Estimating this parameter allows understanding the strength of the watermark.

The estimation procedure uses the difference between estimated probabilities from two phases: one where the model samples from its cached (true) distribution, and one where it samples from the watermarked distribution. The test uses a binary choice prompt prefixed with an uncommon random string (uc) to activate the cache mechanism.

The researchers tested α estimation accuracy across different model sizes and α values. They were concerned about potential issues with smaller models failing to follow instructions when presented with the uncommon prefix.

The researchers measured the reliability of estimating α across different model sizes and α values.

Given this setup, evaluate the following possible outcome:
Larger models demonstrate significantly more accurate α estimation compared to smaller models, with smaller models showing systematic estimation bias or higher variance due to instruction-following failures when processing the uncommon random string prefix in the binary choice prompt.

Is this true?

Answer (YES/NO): YES